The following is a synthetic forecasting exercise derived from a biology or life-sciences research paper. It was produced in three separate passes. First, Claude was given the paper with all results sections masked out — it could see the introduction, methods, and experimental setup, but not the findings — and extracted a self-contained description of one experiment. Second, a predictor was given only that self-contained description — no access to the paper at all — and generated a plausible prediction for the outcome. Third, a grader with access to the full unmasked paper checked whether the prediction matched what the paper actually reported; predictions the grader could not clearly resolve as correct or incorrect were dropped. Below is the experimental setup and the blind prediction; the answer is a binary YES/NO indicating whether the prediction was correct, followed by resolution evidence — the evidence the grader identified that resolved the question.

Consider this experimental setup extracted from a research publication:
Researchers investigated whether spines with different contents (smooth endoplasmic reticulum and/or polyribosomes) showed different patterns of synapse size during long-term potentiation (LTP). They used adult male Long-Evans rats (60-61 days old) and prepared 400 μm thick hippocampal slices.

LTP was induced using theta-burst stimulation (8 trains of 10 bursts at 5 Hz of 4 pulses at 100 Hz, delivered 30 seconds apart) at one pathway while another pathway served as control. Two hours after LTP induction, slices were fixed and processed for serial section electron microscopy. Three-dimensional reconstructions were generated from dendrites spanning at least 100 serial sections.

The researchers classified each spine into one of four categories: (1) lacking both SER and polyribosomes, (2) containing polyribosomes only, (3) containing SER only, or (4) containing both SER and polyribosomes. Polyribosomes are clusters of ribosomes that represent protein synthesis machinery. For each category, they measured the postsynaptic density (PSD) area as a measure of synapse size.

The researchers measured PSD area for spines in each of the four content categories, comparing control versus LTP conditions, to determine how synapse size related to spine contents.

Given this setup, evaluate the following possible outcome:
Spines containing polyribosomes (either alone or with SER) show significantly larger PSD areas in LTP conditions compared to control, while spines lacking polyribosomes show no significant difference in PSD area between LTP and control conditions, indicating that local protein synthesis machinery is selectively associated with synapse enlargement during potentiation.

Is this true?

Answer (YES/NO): NO